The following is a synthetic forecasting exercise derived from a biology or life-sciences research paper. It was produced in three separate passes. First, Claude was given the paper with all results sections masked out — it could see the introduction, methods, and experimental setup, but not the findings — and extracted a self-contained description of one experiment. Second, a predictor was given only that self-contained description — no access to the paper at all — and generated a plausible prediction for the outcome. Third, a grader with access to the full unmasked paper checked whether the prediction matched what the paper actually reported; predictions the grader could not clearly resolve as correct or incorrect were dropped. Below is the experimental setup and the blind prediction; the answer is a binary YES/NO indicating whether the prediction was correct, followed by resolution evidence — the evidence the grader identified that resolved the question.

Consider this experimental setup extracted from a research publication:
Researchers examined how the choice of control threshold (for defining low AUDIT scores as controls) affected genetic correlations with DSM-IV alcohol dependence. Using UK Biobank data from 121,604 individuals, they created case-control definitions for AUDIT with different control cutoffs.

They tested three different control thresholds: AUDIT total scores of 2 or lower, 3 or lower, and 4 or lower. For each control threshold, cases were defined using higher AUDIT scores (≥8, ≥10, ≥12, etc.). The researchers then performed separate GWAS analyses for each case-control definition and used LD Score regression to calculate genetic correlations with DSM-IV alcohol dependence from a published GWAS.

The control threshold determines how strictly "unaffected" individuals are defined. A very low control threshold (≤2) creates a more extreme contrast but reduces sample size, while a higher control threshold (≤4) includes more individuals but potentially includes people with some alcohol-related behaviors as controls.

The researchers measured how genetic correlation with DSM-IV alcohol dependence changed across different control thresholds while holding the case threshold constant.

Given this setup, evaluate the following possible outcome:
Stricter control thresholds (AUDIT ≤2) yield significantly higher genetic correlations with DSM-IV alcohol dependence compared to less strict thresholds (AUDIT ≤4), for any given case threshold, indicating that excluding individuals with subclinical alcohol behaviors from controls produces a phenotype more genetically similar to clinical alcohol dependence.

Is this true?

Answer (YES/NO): NO